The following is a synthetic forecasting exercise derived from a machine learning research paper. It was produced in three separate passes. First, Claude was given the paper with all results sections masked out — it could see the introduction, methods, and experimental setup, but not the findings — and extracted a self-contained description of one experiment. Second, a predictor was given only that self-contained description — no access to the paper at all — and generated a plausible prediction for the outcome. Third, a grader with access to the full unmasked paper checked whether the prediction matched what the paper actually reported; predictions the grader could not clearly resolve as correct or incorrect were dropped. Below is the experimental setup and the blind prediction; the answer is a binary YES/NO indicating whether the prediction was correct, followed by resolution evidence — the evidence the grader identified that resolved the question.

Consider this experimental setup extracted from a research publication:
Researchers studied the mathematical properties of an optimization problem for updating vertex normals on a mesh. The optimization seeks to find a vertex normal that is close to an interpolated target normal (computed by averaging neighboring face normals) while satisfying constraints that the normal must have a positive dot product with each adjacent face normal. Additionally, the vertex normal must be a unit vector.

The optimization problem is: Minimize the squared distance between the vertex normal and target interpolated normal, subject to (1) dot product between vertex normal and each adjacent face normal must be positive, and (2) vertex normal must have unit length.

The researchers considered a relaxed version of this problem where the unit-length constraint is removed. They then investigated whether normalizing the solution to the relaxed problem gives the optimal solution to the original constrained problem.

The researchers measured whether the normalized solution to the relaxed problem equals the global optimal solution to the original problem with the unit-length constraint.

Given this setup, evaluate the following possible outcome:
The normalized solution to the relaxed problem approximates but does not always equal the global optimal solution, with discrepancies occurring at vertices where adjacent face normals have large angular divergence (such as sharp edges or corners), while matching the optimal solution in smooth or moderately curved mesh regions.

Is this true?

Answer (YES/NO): NO